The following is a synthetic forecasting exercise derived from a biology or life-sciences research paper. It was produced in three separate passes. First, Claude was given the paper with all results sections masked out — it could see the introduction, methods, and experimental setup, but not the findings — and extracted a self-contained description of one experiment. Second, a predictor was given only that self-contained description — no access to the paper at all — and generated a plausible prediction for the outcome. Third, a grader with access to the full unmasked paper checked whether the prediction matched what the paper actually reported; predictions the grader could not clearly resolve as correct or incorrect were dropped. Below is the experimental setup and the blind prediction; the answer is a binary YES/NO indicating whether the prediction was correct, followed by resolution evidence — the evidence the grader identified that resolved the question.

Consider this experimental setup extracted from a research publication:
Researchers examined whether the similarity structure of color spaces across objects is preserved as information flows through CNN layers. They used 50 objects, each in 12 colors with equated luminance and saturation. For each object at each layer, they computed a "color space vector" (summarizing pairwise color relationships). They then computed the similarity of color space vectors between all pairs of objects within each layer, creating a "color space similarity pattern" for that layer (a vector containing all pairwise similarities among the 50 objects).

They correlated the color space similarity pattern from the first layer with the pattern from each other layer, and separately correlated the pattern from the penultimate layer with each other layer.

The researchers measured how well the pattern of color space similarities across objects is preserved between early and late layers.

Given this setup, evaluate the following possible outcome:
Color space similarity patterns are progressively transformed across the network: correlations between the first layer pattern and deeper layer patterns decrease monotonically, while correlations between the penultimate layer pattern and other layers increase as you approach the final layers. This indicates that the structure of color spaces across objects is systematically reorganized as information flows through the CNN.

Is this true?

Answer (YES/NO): YES